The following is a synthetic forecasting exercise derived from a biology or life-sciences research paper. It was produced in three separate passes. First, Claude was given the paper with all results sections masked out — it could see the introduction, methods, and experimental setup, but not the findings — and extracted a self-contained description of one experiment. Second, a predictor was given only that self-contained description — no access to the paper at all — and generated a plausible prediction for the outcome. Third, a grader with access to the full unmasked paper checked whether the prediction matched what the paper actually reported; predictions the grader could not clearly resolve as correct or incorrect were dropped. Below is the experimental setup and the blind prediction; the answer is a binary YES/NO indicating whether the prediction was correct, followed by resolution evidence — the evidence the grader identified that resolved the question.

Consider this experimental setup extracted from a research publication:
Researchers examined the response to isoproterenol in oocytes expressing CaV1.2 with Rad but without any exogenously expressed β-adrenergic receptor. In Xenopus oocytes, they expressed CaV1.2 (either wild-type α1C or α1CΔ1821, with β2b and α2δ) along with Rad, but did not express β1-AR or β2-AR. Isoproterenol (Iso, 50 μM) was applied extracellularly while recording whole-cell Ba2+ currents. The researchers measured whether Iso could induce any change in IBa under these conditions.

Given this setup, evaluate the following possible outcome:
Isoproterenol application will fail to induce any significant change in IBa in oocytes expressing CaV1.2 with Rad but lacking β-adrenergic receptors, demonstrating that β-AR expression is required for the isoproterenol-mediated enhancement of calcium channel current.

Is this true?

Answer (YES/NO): NO